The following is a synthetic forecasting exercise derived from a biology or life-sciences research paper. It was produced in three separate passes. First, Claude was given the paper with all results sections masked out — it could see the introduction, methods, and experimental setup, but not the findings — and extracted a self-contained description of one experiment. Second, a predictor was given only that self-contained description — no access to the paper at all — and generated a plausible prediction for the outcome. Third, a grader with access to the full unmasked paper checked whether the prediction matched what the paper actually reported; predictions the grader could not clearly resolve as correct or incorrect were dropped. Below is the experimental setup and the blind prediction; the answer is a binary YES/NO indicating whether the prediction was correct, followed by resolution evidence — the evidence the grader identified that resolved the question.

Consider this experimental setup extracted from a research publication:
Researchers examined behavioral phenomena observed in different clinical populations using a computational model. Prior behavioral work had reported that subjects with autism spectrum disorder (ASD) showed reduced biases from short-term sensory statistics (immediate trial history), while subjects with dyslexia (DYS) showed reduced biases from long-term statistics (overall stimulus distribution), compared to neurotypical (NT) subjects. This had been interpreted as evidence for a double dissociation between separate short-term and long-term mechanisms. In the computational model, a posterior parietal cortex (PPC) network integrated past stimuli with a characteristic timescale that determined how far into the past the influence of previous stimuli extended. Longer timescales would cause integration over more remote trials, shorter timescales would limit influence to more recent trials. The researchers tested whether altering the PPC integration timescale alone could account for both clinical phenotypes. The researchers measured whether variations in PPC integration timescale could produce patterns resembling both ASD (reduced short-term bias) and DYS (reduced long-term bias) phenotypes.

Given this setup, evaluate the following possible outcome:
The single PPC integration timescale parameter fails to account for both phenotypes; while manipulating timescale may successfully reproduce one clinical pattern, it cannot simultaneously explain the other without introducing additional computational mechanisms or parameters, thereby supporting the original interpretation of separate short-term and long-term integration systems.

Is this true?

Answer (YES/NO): NO